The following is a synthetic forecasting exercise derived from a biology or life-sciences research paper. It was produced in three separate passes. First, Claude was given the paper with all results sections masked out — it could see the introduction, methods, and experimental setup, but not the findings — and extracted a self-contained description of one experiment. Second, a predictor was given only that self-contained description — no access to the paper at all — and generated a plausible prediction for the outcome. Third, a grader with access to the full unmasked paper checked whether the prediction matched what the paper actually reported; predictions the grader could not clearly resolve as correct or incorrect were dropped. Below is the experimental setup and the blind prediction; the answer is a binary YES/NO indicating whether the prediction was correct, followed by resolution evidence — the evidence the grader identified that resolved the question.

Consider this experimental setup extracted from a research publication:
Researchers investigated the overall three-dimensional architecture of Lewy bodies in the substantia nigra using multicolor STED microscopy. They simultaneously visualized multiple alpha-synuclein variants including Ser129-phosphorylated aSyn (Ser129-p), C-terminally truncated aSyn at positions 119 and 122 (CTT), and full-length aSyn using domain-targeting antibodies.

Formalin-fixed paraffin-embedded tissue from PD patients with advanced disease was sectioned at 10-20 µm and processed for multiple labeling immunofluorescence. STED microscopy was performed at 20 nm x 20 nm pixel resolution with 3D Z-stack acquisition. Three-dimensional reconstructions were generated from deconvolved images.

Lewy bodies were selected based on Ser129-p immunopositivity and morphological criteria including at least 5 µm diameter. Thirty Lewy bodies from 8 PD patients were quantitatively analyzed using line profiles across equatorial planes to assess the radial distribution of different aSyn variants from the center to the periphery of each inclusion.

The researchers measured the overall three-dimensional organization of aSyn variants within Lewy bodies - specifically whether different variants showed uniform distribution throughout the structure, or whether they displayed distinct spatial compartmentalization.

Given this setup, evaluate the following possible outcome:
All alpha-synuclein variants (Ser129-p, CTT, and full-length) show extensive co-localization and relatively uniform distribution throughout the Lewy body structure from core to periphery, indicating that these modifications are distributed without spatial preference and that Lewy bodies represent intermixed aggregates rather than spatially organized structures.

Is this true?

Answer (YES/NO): NO